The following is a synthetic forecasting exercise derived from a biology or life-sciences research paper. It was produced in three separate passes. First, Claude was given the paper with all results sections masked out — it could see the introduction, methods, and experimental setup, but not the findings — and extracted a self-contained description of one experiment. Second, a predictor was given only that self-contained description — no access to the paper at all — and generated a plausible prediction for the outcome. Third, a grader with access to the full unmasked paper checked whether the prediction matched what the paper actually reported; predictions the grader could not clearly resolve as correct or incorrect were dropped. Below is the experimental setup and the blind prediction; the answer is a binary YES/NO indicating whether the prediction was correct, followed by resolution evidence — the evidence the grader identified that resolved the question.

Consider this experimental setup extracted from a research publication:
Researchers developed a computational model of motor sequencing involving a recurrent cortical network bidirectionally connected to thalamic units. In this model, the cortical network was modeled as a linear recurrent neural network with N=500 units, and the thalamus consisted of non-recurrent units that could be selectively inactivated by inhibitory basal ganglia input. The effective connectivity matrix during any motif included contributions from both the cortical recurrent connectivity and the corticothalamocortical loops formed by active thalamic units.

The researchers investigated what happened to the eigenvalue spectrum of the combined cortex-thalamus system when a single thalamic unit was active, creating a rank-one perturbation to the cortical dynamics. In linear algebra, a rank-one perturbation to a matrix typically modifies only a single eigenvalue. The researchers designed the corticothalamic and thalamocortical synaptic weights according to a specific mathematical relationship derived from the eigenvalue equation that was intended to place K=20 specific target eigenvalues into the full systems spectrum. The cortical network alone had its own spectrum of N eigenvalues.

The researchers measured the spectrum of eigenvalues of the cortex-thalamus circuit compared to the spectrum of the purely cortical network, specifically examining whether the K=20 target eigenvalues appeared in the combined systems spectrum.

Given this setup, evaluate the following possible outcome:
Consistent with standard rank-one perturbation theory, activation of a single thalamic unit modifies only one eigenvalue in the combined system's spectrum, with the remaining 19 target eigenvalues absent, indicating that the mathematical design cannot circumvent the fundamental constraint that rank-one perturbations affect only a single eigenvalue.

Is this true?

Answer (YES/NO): NO